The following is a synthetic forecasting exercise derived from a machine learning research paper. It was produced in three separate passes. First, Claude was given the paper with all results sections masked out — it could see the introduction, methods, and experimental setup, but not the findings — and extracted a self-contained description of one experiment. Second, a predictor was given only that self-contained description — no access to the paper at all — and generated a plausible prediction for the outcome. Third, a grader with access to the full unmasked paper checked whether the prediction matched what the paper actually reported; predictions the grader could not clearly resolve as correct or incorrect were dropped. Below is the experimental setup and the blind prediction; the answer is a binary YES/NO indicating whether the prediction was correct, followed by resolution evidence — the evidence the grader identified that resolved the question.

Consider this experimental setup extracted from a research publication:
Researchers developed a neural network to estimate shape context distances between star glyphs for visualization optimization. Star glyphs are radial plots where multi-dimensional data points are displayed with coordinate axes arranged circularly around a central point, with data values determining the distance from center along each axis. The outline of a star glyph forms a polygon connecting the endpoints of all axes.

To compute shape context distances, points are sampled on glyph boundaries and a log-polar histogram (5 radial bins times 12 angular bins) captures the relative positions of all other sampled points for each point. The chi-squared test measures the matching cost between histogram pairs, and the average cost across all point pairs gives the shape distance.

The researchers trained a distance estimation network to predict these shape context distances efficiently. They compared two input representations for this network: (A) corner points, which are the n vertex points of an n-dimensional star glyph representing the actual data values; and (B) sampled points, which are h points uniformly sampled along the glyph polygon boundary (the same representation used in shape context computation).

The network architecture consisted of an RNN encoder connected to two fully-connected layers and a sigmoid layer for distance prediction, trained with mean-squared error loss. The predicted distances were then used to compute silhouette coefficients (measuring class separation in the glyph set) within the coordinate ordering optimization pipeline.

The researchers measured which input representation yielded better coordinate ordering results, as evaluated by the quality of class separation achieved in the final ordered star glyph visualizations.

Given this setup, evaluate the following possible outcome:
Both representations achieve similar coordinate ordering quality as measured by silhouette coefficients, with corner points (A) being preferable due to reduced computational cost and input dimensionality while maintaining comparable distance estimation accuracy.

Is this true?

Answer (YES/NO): NO